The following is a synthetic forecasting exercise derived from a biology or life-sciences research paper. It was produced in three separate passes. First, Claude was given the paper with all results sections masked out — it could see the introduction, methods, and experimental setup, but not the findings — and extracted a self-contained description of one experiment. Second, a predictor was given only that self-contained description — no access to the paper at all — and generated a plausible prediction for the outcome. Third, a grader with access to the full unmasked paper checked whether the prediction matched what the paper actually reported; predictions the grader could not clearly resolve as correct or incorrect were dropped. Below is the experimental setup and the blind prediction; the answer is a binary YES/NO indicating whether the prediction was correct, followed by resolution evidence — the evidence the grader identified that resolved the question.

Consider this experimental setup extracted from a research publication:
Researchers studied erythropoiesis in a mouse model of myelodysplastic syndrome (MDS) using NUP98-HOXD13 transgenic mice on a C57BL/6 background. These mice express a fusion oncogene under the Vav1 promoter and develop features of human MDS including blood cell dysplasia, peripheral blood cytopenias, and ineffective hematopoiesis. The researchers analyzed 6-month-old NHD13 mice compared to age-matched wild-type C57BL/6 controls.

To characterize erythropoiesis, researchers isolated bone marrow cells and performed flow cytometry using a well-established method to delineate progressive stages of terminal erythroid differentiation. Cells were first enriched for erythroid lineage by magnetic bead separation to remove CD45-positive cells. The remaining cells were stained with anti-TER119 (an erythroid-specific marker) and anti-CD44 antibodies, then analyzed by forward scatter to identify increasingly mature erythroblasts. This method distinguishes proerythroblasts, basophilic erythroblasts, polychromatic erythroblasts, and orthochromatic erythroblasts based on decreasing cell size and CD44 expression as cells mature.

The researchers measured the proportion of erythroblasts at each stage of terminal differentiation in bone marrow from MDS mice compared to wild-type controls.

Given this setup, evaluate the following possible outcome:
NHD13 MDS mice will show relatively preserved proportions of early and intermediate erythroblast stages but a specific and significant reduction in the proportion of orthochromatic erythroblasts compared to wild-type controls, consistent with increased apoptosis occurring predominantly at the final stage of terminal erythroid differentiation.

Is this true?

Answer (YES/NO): NO